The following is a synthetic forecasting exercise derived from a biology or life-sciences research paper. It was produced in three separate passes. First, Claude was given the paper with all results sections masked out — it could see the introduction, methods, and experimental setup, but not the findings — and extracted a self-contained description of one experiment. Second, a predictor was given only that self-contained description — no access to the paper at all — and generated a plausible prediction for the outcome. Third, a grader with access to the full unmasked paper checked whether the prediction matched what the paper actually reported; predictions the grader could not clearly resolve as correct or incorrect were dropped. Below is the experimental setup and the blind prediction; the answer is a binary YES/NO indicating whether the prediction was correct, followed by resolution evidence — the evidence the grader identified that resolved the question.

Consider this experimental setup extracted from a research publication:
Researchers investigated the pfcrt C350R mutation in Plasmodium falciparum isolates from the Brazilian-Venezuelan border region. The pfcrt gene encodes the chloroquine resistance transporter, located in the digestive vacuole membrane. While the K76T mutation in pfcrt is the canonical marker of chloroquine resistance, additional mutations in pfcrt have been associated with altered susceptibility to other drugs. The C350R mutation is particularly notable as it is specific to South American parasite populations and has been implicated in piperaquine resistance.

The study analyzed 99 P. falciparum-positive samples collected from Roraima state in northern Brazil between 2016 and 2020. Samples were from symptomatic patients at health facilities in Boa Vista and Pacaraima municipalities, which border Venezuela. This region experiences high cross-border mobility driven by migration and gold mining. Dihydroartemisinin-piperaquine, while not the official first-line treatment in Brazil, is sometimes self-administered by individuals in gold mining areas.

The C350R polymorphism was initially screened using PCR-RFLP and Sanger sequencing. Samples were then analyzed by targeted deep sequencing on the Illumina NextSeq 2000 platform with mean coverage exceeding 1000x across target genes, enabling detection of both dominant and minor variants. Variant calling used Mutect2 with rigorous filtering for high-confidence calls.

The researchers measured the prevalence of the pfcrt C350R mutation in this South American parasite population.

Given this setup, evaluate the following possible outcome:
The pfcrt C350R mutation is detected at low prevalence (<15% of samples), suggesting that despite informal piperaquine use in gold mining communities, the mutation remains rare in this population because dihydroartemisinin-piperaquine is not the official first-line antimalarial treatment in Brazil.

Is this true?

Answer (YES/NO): YES